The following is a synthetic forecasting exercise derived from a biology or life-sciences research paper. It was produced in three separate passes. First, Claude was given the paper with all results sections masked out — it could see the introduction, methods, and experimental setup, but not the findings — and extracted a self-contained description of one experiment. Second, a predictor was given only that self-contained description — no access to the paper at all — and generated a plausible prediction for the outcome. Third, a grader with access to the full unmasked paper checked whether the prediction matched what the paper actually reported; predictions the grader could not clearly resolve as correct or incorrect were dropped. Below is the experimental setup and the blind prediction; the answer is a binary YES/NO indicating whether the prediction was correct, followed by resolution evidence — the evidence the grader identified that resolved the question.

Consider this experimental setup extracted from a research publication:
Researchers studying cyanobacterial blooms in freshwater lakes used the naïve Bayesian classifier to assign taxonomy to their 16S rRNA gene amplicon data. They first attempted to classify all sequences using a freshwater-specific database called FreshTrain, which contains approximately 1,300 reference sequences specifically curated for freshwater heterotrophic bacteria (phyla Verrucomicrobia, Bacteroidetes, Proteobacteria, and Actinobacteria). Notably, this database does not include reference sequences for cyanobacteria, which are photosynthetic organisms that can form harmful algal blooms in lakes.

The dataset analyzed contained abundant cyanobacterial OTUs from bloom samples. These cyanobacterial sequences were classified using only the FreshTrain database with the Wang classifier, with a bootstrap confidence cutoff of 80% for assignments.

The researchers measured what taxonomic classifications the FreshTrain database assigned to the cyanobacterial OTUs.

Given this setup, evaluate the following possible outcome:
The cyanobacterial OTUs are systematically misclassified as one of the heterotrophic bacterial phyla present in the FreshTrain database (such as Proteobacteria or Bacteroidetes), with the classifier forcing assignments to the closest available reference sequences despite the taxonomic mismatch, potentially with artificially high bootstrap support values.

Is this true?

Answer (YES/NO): NO